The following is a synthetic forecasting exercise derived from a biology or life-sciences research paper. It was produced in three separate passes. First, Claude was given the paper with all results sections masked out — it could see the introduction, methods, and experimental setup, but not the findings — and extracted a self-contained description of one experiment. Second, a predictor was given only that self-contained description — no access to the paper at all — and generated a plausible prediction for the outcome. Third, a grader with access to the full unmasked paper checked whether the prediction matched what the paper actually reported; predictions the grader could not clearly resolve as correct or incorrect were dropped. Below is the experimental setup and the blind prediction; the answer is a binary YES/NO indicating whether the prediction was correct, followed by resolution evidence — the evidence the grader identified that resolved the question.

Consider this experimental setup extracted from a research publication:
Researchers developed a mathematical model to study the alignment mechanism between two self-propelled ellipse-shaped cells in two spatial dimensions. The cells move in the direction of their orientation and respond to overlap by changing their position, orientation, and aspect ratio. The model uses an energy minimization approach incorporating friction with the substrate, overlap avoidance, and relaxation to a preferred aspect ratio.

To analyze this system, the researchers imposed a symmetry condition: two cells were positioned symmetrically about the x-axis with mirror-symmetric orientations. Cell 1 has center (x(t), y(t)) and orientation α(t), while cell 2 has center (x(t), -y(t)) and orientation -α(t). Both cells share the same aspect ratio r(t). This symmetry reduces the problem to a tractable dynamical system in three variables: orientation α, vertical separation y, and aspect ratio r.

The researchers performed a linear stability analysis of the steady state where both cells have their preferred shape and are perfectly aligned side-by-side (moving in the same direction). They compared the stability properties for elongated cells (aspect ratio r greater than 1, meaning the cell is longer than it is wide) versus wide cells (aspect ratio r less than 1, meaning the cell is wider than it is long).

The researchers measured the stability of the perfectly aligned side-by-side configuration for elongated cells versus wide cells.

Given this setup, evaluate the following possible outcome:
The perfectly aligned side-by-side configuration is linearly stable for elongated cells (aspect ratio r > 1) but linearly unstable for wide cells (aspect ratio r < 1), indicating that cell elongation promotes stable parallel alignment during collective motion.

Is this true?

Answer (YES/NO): NO